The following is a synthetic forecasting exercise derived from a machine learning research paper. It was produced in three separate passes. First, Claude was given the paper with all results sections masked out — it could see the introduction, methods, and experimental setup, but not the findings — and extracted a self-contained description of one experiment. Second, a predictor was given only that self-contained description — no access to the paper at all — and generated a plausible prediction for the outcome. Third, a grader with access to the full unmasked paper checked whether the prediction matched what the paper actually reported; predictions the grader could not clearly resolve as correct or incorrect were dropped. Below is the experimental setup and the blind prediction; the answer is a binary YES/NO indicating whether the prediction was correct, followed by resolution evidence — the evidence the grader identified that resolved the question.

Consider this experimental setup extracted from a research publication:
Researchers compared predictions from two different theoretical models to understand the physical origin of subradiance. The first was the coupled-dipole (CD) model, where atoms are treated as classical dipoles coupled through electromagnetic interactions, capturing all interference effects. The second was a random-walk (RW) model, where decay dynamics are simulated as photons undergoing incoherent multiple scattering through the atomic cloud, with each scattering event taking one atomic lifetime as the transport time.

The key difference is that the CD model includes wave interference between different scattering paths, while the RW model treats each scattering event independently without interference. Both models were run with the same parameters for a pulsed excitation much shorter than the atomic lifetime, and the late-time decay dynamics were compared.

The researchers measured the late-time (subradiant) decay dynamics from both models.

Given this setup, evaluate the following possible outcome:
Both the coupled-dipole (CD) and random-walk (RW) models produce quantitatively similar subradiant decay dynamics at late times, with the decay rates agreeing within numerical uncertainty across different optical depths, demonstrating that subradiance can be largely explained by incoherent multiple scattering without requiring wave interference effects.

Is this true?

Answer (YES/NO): NO